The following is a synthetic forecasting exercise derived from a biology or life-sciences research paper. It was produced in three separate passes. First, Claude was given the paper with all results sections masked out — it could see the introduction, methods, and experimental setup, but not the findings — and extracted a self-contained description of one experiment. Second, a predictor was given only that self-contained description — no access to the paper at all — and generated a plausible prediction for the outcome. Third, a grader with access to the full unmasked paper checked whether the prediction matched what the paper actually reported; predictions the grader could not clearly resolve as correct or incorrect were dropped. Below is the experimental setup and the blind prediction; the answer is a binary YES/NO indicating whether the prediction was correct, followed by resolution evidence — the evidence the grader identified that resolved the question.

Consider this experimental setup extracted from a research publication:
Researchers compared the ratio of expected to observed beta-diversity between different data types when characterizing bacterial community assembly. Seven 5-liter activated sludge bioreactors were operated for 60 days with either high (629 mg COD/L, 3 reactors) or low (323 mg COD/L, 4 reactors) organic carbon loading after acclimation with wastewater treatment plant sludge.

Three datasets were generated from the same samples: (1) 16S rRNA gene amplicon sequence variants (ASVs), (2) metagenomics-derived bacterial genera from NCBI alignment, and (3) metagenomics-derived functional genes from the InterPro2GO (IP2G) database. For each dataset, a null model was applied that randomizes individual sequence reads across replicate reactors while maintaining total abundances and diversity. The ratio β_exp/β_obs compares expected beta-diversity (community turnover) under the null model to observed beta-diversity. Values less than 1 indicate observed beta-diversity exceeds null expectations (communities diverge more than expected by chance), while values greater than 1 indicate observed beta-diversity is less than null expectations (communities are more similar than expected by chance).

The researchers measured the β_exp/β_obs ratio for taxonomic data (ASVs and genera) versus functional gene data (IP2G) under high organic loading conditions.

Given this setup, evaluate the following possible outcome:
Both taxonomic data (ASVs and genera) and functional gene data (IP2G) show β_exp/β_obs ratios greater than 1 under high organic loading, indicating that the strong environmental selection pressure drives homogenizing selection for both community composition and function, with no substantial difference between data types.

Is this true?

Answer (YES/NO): NO